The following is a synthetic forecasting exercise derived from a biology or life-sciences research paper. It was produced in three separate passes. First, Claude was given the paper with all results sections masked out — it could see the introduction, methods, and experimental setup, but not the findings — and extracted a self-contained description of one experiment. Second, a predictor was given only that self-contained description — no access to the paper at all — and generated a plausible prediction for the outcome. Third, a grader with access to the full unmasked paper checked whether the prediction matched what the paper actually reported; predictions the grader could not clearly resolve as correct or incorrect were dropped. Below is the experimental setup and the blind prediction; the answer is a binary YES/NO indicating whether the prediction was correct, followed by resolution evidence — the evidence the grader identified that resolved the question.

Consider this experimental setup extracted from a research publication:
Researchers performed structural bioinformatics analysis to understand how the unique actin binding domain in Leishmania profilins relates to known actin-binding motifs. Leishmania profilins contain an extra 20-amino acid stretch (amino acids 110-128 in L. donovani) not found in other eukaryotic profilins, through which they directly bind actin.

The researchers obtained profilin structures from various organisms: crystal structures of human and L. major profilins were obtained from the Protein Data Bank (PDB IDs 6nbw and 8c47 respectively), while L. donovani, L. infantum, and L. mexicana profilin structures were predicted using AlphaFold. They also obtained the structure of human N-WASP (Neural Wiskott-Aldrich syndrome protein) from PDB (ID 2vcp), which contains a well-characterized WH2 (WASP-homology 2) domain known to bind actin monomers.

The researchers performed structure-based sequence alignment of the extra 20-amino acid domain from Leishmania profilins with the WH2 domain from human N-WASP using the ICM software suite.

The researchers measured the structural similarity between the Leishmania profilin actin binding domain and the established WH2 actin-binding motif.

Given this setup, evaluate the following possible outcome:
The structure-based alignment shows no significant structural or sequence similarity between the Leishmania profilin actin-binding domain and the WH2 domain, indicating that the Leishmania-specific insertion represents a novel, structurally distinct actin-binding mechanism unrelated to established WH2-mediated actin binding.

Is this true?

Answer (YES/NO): NO